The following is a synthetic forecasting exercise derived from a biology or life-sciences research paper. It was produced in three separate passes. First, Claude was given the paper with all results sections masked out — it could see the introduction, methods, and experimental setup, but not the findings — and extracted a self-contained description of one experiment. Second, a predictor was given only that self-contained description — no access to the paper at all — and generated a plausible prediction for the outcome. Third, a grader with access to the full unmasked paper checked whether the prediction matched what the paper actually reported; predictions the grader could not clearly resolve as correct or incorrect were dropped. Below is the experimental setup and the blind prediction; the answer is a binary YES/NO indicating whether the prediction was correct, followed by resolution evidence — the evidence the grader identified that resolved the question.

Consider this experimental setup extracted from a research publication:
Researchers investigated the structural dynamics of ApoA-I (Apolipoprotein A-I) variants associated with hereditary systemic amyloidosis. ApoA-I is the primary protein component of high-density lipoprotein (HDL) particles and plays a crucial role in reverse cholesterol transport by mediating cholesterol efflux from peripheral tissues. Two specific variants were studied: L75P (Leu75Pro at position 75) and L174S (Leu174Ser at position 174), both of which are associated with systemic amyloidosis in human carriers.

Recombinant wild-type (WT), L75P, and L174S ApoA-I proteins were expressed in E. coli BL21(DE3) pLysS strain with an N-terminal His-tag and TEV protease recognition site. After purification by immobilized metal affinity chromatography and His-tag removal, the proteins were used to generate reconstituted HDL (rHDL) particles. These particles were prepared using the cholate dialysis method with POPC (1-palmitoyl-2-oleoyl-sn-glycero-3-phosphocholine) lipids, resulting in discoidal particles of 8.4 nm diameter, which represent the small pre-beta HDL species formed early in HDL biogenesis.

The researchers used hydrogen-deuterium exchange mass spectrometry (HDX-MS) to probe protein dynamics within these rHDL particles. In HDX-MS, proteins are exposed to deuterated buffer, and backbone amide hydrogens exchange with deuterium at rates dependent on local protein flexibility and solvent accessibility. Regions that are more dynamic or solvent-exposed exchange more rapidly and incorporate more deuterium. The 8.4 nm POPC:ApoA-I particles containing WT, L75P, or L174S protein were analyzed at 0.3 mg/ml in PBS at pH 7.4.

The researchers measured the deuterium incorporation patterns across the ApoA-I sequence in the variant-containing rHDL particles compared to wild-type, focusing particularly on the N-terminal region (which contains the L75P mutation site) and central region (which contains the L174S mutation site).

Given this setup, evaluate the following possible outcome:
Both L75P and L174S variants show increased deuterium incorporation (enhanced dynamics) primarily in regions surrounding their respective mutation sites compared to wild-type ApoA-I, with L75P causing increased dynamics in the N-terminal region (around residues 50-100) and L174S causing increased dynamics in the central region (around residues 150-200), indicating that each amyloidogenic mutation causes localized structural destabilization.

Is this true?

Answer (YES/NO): NO